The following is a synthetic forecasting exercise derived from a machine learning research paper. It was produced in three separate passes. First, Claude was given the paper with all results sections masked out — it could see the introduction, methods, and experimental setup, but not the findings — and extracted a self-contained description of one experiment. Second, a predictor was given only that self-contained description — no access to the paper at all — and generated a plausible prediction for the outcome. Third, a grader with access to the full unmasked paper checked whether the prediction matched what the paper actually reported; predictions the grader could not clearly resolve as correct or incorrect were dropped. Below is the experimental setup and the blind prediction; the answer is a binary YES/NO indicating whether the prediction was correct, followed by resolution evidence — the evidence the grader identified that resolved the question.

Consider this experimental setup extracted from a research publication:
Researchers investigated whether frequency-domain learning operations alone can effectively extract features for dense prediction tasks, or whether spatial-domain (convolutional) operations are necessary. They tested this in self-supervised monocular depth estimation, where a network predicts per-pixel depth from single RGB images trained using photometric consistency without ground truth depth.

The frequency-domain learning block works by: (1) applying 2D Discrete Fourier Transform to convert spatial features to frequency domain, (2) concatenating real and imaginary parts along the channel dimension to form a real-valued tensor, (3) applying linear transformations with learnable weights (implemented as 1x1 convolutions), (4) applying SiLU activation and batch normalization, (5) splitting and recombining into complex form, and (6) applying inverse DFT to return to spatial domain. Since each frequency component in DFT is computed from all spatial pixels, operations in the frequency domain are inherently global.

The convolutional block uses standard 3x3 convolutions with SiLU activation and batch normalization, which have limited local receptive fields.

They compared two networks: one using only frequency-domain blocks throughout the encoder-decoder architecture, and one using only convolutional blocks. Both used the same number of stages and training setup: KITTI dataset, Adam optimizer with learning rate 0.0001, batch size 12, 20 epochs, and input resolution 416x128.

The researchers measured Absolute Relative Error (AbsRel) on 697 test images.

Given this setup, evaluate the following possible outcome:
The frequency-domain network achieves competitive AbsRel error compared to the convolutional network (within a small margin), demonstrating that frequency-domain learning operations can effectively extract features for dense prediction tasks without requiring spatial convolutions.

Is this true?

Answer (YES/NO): NO